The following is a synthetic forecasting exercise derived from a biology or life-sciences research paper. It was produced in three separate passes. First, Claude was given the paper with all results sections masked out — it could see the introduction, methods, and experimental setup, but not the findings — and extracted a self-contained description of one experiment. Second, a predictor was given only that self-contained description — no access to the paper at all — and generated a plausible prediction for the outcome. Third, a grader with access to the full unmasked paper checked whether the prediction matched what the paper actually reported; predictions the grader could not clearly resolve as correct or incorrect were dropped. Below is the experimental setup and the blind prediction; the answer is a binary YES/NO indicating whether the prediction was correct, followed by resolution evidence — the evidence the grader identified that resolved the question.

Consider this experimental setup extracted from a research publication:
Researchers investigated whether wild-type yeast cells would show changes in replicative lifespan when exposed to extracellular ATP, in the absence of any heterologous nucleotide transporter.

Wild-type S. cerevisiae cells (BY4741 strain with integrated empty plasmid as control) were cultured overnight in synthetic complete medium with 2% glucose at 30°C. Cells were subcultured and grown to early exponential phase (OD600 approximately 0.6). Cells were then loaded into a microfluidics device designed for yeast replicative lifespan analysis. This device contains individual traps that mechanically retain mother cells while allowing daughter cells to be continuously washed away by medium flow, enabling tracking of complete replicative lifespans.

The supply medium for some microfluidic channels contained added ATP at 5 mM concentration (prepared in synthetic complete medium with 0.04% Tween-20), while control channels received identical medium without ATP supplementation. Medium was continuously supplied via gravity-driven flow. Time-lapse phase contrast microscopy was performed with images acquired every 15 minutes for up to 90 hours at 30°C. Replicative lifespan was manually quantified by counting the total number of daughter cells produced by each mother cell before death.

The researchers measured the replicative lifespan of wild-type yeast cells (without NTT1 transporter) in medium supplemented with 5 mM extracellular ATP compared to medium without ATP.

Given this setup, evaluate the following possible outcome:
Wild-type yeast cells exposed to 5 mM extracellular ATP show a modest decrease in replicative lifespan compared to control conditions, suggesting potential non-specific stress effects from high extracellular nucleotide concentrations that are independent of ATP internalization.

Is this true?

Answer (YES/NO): NO